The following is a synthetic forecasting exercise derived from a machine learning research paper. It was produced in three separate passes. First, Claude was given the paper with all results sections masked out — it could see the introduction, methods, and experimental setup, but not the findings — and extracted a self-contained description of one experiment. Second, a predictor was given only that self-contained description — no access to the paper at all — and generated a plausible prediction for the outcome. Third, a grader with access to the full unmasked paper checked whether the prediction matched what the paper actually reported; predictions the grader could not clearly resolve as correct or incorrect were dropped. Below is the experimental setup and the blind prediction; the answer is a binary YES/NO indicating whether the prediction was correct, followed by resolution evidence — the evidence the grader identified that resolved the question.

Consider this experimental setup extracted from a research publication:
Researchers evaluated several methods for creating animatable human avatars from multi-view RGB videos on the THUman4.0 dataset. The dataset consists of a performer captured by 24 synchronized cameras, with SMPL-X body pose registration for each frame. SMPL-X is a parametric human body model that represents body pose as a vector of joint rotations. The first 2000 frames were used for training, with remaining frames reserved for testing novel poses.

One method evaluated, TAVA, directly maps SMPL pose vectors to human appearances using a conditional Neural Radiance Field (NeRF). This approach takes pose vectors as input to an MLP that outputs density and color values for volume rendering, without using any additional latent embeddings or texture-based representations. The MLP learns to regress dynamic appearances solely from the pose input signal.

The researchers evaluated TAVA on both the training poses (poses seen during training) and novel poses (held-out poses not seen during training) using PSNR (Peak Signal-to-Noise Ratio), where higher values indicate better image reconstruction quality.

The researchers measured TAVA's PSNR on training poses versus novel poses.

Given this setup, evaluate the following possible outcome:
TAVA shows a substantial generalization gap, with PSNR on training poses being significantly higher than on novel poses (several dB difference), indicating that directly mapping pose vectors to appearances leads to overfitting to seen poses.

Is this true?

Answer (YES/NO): NO